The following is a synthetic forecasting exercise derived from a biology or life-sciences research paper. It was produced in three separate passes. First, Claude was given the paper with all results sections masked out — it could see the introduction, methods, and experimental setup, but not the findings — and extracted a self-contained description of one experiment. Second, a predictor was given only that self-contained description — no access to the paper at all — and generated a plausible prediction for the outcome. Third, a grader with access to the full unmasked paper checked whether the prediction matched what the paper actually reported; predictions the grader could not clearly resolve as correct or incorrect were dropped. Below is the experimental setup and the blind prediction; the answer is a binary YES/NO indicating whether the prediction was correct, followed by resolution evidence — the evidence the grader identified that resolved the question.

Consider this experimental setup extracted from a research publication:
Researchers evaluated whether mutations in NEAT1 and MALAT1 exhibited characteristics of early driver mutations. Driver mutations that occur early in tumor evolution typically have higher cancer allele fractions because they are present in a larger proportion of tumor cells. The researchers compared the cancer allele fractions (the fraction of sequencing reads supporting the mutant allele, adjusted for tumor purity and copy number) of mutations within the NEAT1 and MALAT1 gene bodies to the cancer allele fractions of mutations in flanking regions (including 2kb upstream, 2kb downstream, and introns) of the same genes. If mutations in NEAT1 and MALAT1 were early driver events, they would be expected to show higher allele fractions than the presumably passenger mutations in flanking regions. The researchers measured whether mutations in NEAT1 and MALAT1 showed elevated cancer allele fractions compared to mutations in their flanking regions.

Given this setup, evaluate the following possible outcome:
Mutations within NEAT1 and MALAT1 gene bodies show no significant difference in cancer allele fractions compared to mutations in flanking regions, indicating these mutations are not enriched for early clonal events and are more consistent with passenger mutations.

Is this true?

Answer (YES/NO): YES